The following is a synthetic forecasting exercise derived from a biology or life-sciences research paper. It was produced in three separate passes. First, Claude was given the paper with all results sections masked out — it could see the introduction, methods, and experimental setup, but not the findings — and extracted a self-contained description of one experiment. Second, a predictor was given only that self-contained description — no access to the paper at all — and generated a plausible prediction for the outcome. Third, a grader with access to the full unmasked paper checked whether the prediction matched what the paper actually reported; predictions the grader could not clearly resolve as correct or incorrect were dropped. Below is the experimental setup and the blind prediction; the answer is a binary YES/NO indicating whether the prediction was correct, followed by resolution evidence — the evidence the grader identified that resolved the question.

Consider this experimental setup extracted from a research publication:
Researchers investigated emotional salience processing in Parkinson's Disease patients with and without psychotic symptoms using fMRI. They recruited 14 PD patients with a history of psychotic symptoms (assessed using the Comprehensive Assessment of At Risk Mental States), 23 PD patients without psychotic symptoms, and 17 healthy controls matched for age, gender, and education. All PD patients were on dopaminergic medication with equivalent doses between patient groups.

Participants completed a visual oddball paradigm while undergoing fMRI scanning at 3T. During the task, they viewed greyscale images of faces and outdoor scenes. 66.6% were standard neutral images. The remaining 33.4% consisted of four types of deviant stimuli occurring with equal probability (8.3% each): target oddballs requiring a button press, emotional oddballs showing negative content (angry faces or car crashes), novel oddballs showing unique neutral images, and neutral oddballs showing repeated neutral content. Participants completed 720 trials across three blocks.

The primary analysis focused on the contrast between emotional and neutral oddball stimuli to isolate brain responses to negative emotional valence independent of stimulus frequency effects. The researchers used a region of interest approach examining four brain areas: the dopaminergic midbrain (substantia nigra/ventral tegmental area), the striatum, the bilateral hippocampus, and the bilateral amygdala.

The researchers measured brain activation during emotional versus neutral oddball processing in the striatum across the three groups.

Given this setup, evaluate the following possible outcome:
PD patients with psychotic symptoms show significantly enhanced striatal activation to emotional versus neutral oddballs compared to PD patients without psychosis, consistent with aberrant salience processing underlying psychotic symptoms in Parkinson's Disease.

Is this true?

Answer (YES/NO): YES